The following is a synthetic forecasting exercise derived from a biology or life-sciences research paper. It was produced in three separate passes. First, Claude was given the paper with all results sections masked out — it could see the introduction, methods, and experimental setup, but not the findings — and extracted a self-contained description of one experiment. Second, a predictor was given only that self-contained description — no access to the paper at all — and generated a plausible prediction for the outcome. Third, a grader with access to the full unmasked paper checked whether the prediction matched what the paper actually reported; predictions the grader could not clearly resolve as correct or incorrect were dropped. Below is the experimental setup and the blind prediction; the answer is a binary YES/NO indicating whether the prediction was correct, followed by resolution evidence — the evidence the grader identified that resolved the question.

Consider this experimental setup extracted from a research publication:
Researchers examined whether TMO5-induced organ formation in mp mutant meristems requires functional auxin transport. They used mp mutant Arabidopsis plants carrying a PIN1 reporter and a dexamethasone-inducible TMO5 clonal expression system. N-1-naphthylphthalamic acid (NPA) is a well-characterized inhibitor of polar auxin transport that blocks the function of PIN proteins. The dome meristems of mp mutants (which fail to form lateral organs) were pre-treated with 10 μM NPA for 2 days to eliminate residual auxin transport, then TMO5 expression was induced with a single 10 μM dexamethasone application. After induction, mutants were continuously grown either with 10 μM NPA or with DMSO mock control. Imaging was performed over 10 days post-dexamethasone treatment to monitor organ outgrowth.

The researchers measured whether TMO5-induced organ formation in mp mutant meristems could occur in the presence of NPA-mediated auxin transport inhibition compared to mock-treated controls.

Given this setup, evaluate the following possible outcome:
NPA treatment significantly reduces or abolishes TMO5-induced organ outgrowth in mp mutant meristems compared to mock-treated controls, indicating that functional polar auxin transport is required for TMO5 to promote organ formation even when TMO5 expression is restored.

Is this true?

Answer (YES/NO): NO